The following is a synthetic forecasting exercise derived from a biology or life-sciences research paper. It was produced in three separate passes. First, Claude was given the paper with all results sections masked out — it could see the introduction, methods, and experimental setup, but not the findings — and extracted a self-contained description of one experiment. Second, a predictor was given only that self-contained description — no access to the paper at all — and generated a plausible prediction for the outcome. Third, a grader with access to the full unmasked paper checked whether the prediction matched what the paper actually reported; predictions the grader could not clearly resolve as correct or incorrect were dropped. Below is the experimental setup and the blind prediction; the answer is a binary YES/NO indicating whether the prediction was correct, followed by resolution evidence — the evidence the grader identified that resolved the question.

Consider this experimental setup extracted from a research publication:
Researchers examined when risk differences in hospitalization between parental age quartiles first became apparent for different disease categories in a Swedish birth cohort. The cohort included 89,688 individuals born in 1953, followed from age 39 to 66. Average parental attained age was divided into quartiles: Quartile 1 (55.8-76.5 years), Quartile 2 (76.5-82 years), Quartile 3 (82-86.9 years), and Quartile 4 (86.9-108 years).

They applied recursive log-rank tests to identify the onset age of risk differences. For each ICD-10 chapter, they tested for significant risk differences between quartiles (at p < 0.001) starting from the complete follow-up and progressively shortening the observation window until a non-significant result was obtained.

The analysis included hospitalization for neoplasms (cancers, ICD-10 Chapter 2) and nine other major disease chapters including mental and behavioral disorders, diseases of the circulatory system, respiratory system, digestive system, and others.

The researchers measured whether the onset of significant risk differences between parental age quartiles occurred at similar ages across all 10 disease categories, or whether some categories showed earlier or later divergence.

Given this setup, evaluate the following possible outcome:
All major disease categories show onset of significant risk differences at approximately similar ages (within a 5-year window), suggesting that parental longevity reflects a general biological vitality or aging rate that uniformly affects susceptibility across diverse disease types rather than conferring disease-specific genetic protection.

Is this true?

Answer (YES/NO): NO